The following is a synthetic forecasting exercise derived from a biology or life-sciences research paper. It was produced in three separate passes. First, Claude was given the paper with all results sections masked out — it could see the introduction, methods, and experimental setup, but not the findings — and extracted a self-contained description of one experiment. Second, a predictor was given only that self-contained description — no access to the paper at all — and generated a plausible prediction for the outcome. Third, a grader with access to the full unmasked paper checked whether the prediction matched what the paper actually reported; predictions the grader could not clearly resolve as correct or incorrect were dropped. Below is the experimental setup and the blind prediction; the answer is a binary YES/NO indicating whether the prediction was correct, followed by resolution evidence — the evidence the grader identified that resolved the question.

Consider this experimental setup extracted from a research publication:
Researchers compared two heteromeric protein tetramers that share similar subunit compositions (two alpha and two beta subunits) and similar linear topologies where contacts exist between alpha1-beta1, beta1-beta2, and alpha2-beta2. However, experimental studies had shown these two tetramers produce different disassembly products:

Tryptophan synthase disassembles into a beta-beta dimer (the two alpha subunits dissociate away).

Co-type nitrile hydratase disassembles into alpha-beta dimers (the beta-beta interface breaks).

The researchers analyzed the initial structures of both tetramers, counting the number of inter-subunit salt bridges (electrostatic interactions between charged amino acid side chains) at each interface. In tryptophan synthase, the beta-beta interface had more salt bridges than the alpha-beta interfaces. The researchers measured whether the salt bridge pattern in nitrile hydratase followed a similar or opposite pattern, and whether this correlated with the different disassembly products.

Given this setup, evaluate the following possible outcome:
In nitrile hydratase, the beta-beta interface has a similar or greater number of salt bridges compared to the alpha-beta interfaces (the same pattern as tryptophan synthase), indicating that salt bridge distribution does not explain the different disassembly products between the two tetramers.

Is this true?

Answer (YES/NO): NO